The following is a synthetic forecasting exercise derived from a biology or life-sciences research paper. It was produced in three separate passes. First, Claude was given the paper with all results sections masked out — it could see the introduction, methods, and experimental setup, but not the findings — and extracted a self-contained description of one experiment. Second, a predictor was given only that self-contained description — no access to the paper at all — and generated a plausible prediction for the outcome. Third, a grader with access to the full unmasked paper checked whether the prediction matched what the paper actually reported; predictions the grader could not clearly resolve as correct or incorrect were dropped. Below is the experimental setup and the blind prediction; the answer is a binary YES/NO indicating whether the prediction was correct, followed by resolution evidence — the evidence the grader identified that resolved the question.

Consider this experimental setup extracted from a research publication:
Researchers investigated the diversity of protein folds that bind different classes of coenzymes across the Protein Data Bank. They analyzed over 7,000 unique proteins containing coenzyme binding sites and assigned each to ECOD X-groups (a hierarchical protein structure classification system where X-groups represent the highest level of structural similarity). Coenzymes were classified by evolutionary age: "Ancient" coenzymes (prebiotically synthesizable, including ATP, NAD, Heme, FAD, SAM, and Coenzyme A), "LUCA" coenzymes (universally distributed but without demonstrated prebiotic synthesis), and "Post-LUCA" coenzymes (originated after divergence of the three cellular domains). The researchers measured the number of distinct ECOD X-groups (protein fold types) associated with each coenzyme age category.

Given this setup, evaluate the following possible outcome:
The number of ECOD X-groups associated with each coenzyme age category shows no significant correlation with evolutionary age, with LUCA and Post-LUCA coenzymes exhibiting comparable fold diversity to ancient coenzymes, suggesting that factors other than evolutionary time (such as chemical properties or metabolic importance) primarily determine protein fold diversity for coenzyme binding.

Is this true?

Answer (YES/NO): NO